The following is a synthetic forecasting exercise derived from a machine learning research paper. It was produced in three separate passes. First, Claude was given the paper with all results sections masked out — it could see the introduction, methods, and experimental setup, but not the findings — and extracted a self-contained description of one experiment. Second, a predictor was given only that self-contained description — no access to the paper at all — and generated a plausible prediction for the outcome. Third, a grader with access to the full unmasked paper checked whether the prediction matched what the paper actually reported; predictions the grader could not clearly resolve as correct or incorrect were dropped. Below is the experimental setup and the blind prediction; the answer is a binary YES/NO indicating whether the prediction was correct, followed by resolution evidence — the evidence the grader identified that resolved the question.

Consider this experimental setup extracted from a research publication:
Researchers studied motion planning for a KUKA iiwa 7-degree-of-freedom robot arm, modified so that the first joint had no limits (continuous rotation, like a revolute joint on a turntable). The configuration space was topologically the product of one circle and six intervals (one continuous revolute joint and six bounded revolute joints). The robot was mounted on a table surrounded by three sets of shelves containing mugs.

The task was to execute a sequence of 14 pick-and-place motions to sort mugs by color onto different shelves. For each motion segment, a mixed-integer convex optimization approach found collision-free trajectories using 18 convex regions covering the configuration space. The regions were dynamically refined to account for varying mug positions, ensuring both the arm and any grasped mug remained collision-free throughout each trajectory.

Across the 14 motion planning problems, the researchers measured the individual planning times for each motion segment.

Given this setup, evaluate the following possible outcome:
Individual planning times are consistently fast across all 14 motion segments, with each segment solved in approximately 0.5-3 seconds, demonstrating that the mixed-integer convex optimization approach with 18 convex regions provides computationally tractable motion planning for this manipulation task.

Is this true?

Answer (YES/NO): NO